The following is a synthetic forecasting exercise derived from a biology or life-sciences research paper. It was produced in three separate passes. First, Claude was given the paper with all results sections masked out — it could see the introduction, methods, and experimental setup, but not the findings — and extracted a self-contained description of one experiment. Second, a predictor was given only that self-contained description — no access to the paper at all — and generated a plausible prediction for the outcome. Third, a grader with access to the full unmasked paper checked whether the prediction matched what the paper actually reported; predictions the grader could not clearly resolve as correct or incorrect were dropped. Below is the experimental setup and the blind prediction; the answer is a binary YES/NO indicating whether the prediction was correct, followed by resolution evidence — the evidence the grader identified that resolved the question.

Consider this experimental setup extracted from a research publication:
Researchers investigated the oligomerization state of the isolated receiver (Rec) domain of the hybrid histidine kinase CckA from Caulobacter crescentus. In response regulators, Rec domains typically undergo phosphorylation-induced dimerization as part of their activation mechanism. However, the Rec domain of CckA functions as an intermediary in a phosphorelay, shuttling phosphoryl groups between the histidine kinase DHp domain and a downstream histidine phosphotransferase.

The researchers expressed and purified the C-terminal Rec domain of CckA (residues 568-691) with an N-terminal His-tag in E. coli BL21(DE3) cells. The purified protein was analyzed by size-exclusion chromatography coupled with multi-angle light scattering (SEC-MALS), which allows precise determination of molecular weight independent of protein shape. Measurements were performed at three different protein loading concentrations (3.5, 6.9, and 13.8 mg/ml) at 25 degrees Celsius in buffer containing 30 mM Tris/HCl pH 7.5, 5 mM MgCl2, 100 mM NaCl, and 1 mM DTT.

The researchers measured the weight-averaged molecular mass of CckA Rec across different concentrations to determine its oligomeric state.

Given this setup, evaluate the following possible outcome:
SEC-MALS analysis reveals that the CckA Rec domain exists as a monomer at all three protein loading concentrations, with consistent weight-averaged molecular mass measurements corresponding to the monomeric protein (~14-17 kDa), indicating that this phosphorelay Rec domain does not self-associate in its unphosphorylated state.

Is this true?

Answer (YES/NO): YES